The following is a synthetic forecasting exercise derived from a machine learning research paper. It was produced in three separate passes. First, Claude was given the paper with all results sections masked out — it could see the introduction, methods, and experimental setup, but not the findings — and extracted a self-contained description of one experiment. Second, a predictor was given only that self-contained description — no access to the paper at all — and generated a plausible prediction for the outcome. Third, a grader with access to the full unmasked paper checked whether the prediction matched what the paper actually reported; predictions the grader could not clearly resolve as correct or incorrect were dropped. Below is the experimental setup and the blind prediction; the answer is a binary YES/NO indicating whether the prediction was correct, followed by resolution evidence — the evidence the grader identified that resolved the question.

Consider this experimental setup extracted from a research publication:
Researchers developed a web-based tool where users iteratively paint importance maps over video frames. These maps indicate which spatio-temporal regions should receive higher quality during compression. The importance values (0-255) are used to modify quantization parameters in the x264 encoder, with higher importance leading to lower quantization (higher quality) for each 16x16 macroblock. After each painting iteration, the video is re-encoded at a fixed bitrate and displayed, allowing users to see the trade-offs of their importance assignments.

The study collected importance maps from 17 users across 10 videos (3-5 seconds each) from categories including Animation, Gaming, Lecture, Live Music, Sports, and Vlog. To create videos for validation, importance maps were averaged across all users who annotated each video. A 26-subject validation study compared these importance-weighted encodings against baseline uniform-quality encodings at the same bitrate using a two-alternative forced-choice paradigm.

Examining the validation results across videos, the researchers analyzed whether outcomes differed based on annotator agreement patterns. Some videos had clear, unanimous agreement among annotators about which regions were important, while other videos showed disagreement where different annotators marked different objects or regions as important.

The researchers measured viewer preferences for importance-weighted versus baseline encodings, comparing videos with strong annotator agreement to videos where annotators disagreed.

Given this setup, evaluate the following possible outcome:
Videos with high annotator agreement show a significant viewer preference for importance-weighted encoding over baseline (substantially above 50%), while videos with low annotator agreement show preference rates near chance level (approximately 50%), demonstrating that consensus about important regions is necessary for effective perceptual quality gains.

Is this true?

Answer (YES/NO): NO